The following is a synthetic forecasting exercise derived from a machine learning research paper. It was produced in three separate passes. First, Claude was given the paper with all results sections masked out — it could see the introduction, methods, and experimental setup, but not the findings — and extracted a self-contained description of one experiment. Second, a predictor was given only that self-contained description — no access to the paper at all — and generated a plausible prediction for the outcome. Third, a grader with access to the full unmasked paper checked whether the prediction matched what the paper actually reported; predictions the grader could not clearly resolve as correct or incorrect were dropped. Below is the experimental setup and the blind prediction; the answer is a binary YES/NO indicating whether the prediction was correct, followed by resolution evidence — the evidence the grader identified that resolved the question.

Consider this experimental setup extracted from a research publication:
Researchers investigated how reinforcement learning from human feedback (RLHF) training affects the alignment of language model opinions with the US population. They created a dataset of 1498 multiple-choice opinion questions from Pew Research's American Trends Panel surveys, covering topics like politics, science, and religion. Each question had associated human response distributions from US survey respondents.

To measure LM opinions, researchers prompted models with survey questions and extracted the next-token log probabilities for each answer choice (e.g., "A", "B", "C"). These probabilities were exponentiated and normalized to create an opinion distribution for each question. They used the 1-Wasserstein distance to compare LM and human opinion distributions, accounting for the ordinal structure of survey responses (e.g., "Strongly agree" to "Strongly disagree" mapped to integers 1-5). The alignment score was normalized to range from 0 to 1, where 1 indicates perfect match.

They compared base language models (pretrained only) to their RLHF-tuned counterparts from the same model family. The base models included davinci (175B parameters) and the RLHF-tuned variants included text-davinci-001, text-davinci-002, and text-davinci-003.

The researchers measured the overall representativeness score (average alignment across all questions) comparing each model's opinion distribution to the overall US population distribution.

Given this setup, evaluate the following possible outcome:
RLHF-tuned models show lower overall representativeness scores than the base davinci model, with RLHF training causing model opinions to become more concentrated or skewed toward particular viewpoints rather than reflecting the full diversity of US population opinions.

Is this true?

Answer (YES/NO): YES